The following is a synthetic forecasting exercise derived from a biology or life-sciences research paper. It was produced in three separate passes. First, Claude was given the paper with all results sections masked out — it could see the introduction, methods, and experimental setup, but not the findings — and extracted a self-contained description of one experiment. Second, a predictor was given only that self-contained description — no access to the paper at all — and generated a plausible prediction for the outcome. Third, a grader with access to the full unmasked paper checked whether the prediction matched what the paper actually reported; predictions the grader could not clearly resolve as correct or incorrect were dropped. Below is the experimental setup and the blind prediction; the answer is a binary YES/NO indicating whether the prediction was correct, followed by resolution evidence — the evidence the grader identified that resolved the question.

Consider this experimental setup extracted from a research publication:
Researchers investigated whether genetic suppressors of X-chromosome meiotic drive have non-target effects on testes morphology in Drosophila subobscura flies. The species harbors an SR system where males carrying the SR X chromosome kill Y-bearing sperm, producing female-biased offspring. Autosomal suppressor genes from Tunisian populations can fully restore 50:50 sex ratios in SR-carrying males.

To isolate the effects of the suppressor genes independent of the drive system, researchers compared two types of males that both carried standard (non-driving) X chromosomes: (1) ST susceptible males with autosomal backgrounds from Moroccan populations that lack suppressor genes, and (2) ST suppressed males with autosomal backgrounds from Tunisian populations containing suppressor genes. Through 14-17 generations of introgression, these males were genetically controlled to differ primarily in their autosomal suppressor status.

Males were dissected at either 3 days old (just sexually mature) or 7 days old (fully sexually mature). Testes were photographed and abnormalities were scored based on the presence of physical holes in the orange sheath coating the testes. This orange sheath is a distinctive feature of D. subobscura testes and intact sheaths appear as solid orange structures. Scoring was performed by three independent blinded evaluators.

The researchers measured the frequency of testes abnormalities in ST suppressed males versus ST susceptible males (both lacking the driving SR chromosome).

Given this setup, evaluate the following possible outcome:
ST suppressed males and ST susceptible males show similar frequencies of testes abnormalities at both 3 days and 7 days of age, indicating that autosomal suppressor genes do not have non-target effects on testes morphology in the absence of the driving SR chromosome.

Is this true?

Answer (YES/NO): NO